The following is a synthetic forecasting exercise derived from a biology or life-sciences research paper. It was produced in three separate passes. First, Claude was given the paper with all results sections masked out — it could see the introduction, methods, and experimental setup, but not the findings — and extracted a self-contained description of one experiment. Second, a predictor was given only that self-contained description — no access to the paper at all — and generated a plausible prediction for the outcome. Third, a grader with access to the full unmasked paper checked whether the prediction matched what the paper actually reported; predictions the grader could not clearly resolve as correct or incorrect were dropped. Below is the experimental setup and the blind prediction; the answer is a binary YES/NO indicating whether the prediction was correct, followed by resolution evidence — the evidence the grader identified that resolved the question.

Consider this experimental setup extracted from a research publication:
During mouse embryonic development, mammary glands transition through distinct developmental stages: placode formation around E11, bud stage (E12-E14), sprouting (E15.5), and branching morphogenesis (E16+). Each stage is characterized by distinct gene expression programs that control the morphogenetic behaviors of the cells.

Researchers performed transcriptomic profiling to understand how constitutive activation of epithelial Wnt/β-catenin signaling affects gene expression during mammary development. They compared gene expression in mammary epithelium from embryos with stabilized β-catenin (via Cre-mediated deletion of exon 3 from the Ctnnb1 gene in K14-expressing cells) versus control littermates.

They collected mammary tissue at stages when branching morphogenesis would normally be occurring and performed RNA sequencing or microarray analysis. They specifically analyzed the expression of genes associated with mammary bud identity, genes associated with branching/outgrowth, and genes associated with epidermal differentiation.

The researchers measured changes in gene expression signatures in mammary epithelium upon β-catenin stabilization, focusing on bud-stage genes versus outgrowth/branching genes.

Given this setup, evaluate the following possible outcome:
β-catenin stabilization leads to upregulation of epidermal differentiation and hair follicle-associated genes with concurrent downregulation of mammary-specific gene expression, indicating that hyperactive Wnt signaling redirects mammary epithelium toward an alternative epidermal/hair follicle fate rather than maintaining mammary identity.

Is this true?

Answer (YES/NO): NO